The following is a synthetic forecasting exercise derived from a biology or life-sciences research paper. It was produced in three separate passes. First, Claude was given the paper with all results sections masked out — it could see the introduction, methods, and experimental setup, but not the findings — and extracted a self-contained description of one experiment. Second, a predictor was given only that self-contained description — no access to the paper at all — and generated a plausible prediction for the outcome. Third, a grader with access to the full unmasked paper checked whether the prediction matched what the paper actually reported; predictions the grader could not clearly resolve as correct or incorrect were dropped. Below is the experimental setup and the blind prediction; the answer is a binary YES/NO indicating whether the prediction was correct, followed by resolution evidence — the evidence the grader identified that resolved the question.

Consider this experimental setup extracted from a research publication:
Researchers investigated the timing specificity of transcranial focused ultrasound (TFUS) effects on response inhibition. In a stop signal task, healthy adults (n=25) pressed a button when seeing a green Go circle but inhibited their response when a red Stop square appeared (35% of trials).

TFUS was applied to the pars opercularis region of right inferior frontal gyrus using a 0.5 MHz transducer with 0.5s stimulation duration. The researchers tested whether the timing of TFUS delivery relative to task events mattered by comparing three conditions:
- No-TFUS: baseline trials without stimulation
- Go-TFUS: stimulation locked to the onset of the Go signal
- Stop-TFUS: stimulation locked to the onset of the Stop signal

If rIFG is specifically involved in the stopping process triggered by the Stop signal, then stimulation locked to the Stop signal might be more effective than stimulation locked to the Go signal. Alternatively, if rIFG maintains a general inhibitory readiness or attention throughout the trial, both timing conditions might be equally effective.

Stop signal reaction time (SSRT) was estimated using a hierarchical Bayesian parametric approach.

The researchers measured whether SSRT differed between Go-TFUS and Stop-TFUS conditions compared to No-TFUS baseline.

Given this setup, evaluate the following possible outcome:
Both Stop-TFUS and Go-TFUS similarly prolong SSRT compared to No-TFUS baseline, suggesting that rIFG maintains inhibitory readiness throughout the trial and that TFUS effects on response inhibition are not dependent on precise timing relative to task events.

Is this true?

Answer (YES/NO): NO